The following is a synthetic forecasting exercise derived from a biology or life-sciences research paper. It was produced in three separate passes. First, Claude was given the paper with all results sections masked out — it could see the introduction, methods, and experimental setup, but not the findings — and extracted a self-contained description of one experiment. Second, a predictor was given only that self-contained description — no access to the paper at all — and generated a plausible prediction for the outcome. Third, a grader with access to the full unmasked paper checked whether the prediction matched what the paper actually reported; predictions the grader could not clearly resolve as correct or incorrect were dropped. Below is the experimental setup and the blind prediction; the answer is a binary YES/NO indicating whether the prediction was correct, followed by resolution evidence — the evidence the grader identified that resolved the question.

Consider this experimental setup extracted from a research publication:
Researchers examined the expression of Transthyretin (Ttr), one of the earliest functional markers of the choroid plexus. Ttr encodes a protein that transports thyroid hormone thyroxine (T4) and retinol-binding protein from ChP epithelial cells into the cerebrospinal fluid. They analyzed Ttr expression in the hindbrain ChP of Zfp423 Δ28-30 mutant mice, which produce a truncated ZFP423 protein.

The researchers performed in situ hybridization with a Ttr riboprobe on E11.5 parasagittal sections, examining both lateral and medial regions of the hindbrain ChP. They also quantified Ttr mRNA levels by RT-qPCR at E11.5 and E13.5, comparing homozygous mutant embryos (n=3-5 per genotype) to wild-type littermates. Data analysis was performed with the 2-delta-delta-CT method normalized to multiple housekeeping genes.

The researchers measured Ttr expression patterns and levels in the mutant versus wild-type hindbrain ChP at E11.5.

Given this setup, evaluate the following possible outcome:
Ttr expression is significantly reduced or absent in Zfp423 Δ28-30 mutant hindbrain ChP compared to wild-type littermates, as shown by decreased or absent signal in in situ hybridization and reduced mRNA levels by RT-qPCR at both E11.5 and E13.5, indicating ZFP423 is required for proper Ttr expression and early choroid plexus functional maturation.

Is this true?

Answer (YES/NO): YES